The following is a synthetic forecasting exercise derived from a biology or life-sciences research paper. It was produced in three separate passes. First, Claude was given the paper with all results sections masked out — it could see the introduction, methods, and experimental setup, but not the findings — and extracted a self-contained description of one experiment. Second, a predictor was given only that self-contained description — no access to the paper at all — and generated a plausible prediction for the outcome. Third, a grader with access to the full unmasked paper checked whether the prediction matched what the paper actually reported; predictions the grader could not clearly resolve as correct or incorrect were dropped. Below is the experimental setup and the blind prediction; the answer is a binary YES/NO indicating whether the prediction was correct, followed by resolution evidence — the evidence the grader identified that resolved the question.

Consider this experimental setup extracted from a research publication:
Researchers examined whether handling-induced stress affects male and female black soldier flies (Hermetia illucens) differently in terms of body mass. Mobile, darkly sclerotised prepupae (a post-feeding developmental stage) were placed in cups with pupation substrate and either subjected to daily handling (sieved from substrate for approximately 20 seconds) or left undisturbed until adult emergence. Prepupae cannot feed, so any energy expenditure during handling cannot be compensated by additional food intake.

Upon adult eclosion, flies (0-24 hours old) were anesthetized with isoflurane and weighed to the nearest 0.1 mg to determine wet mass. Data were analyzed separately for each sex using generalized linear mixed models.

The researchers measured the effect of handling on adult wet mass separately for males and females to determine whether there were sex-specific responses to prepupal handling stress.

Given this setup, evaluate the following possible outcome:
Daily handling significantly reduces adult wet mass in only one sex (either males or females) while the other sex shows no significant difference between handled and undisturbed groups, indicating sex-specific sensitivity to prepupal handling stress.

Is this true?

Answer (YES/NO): YES